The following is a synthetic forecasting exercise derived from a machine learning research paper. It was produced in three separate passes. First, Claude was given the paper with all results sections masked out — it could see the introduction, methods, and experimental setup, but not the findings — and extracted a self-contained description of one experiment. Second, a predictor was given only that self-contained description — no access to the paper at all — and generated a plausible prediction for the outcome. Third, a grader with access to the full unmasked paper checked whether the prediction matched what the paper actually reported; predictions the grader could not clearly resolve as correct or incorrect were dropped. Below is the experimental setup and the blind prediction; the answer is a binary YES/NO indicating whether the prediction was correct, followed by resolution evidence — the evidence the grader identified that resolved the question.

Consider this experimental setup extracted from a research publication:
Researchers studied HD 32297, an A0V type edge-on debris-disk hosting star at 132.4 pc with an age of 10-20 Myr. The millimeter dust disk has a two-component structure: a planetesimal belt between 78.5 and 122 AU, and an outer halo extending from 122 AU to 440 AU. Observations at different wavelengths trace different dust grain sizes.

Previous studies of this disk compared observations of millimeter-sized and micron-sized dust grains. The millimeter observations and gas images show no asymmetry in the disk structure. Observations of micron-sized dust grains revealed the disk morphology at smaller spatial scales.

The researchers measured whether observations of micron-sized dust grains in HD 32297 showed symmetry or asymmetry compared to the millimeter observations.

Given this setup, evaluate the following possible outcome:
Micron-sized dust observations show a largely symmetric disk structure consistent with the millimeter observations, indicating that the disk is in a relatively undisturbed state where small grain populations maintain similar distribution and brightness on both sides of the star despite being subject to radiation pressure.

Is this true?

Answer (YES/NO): NO